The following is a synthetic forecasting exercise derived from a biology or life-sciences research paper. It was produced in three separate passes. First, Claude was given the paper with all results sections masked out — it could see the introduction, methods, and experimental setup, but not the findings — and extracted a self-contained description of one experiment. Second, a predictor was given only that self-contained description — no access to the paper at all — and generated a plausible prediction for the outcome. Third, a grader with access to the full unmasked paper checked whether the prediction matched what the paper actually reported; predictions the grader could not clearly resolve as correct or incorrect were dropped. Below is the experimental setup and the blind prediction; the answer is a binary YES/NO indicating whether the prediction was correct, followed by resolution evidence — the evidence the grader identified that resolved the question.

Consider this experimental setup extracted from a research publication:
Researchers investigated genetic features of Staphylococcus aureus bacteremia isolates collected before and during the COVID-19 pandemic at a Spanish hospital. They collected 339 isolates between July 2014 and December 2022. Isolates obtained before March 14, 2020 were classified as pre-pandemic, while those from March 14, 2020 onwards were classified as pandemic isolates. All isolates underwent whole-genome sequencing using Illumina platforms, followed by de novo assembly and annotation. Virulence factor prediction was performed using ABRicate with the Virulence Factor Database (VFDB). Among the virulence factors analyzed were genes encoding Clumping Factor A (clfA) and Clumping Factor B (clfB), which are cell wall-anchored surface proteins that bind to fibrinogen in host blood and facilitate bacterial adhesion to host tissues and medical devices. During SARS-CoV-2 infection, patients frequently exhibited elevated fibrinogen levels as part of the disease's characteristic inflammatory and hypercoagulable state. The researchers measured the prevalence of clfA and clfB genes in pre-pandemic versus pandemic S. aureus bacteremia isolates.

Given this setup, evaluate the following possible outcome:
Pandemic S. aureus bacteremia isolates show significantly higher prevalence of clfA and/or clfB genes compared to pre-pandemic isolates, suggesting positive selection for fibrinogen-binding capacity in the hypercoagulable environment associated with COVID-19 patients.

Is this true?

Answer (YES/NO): YES